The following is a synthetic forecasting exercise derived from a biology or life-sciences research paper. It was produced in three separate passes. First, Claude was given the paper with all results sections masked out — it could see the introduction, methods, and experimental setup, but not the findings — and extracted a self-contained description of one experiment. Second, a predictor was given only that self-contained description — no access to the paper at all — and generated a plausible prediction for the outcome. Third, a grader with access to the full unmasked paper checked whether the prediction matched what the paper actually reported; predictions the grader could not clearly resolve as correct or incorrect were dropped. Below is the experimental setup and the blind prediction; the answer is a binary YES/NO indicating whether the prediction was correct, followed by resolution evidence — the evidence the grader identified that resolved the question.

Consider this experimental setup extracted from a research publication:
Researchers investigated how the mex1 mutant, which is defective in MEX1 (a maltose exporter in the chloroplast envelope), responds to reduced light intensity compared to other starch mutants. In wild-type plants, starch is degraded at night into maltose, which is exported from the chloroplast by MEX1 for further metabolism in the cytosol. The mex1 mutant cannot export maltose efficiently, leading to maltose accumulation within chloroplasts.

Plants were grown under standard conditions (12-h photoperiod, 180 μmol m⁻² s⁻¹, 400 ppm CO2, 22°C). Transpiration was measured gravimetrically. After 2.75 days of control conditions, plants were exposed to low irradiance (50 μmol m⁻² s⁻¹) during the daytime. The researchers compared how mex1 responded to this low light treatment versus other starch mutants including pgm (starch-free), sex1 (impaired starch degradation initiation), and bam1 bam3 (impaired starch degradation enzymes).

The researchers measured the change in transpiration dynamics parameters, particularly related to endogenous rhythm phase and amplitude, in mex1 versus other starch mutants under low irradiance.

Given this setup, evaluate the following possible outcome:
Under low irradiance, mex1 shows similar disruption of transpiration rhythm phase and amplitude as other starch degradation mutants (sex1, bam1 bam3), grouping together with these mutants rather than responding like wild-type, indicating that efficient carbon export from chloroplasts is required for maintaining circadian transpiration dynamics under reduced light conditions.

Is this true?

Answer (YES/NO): NO